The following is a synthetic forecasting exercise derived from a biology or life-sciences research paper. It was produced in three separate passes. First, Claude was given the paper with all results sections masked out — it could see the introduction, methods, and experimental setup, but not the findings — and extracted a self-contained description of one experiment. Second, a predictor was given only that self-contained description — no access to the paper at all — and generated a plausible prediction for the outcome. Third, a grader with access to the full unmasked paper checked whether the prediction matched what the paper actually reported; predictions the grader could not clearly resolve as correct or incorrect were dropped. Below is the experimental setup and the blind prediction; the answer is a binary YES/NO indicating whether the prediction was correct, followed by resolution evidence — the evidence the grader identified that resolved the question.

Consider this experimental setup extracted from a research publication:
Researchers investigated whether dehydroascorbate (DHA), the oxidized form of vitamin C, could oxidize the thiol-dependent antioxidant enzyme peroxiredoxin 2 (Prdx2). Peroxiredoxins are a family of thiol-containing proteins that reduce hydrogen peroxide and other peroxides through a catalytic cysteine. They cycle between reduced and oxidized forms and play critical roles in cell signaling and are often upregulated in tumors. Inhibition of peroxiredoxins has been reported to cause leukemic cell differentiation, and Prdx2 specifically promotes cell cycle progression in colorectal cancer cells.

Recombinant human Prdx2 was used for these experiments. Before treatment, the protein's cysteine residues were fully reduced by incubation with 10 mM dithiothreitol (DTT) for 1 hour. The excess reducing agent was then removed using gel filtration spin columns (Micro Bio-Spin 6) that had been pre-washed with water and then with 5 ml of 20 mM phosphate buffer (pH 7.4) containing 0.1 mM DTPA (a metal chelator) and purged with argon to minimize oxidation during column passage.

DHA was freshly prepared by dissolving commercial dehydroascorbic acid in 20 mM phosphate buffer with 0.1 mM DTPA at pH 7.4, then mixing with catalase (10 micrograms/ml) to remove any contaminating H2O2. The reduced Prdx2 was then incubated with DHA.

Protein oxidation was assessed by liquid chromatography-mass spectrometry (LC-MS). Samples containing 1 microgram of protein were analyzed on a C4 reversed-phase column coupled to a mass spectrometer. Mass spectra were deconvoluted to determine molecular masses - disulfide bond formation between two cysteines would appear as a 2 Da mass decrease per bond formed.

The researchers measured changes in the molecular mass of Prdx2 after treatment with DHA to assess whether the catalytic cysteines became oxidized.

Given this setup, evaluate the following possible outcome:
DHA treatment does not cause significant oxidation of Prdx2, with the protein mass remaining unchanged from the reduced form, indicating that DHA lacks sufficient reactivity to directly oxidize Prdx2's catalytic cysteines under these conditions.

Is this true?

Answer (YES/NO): NO